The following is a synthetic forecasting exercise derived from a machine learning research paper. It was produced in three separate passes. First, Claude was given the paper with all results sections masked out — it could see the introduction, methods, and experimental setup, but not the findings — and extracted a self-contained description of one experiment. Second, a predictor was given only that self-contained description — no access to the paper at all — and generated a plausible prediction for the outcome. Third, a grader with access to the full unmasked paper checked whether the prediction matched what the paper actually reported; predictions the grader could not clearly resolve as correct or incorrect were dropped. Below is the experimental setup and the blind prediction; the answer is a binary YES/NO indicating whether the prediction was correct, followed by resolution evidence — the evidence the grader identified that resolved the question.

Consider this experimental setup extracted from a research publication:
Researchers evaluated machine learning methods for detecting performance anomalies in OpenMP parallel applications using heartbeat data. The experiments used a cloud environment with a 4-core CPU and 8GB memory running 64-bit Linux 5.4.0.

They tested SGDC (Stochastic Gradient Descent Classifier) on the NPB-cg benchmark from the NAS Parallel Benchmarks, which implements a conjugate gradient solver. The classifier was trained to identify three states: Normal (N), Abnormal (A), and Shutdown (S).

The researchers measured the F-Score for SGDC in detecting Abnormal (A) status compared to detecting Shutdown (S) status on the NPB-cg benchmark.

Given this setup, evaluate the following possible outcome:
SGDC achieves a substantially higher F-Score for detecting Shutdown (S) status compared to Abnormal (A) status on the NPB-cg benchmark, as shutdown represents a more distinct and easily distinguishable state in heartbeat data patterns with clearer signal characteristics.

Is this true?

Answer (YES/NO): YES